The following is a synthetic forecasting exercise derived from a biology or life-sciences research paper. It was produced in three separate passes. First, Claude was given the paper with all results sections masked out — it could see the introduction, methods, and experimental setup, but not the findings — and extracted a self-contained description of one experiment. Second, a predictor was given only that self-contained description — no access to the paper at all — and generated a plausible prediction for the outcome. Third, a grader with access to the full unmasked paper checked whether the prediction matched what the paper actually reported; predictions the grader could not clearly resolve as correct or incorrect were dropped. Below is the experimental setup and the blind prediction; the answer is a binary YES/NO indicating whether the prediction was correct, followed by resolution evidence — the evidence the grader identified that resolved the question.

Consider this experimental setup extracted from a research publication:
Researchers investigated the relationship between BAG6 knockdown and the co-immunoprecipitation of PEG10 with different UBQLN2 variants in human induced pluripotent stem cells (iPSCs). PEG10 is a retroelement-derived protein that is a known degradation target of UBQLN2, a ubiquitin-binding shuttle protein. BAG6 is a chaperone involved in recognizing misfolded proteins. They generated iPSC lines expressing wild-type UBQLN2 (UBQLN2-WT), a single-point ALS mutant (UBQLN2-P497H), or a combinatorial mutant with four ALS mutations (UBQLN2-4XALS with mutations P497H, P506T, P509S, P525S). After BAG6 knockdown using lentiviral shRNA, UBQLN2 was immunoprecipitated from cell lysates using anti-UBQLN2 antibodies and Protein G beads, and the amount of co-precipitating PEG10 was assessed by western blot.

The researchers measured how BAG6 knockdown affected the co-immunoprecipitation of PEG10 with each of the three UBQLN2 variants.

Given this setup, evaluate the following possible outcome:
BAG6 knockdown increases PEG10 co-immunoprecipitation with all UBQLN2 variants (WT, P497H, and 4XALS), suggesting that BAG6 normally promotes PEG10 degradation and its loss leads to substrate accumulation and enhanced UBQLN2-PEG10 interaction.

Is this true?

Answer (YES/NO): NO